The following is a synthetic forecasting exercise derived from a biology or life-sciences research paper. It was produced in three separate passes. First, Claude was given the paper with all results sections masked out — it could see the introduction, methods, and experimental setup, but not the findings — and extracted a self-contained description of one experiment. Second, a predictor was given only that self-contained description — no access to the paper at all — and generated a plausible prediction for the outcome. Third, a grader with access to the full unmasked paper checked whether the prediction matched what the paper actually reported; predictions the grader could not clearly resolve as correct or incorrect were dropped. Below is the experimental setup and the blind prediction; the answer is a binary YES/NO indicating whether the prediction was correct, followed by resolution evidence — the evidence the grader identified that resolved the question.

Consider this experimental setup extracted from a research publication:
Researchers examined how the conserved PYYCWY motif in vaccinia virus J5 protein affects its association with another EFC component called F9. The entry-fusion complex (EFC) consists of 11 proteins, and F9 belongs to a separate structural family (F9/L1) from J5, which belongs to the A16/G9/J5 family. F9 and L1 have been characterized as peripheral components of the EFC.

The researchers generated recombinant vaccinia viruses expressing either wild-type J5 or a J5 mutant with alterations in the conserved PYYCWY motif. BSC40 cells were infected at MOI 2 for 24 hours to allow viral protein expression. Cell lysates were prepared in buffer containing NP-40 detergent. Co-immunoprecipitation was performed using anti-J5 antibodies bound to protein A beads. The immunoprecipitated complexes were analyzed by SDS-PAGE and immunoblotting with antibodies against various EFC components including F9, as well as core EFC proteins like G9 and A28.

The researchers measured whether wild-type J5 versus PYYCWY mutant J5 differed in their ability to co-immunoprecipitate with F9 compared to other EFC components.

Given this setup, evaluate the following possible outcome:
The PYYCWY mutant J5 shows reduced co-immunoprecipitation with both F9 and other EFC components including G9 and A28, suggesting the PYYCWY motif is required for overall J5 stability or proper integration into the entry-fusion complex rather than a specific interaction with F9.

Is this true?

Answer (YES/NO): NO